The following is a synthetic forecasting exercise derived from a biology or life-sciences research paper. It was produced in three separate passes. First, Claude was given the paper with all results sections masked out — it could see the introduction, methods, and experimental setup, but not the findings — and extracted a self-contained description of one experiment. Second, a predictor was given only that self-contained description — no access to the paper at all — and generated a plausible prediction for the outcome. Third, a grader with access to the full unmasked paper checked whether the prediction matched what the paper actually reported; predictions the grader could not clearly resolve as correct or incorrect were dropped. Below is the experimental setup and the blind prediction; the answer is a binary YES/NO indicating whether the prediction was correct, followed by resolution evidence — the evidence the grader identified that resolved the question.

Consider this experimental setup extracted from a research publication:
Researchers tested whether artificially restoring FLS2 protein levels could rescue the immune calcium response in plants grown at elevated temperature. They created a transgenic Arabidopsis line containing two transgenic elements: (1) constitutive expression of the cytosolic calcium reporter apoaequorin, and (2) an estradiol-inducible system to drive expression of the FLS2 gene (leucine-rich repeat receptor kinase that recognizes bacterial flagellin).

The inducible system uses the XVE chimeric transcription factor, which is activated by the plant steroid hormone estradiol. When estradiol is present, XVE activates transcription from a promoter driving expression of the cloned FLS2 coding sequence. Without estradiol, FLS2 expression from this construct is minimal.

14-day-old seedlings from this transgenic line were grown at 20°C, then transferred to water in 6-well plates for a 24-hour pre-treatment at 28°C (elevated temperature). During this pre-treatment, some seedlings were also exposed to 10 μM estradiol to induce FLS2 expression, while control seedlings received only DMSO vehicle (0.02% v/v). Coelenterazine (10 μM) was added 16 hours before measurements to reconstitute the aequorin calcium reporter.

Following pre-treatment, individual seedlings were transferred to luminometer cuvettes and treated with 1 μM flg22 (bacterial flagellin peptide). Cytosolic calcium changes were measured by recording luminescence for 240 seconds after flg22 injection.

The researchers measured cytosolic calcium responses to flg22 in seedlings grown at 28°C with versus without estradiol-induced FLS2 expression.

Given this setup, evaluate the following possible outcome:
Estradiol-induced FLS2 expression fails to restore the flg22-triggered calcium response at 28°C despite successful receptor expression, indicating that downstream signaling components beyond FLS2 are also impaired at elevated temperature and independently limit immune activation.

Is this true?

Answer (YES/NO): NO